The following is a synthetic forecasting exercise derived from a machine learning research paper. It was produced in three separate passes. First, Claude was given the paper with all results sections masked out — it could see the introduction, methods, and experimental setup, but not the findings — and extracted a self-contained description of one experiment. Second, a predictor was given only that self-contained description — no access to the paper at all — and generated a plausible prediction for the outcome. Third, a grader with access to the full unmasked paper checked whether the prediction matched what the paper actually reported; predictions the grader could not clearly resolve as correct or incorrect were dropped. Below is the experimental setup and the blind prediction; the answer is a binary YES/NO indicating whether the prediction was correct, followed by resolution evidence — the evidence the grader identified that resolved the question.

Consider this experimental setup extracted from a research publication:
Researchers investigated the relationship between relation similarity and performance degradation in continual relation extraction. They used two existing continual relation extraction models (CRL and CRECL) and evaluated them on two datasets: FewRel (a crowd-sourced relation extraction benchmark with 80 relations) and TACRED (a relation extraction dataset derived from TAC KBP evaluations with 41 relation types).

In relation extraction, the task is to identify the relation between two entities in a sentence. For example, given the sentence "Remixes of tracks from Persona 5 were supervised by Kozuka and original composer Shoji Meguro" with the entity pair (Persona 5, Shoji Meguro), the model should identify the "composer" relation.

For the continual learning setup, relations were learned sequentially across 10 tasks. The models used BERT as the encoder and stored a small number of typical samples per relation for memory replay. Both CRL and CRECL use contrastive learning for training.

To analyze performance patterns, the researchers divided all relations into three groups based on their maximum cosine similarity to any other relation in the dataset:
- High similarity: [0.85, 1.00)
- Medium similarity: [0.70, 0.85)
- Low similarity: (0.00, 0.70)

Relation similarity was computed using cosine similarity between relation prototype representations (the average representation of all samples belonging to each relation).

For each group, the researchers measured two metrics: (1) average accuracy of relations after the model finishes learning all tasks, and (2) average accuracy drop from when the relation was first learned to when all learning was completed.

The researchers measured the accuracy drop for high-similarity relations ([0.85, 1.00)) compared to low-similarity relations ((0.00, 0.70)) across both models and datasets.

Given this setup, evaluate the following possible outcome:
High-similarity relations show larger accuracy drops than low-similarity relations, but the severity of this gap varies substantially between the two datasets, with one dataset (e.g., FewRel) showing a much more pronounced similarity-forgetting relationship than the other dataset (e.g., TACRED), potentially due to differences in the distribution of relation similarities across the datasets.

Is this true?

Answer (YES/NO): NO